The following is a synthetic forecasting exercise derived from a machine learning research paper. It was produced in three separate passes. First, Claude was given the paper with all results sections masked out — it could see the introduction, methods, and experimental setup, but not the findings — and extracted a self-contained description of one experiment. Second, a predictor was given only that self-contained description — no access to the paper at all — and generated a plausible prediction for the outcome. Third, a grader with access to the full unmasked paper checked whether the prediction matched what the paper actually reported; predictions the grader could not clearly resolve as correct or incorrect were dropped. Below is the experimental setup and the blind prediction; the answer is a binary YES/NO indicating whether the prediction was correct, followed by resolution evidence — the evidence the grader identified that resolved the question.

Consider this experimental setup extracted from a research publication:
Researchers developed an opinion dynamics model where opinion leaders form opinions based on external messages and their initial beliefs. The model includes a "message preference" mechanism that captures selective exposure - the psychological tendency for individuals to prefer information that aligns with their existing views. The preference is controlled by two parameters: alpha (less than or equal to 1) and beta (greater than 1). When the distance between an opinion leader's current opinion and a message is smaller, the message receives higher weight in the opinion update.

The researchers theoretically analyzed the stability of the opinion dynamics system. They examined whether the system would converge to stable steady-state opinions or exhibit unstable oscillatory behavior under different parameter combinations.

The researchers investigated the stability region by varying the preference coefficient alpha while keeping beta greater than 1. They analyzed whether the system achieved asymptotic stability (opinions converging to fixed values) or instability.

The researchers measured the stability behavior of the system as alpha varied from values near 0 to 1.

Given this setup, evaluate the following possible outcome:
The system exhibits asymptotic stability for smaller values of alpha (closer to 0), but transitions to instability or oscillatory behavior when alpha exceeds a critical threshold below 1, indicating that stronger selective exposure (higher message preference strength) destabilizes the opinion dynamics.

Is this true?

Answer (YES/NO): NO